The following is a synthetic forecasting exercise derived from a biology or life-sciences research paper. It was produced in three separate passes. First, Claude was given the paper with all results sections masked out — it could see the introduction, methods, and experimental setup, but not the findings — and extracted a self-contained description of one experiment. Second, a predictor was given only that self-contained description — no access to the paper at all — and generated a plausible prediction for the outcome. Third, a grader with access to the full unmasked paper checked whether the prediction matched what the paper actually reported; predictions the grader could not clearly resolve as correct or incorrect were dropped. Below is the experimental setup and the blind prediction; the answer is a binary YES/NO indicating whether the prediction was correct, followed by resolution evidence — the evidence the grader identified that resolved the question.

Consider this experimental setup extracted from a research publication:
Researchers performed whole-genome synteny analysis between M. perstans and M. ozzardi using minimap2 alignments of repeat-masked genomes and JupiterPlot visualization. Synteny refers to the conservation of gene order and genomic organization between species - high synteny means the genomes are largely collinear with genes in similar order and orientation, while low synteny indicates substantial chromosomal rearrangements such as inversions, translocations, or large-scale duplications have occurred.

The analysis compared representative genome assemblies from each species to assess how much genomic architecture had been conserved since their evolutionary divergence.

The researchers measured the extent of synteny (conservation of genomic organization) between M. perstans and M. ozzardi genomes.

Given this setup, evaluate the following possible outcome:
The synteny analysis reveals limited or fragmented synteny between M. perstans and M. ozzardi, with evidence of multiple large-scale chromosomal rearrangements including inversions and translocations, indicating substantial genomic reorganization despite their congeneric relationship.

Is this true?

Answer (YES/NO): NO